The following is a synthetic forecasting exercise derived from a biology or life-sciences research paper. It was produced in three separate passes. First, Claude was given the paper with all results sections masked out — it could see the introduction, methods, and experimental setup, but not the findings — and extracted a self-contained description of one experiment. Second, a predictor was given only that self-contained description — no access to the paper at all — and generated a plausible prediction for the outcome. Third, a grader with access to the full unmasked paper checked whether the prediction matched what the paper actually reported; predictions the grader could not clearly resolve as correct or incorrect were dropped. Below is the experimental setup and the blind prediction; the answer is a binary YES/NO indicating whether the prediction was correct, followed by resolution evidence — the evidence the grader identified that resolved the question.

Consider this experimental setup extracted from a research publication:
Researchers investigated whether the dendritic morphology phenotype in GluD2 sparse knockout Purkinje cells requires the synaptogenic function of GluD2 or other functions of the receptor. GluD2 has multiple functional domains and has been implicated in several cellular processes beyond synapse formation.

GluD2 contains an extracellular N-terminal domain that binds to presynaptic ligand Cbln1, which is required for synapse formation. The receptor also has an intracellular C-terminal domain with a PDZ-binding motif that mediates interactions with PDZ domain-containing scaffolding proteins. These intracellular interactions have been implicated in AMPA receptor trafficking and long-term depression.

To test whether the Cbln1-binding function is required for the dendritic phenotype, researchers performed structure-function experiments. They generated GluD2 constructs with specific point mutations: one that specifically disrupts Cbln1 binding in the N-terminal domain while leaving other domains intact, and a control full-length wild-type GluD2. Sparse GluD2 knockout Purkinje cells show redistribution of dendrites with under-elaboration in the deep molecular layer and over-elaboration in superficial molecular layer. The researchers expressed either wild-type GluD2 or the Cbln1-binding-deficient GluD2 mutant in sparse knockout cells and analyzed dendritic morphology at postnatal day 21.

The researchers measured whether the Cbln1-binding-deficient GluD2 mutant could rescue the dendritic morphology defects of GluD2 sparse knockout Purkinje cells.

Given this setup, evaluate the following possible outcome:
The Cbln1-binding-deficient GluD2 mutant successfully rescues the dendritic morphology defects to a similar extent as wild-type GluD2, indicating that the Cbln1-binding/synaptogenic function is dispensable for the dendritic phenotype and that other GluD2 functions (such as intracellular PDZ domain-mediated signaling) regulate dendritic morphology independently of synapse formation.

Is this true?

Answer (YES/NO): NO